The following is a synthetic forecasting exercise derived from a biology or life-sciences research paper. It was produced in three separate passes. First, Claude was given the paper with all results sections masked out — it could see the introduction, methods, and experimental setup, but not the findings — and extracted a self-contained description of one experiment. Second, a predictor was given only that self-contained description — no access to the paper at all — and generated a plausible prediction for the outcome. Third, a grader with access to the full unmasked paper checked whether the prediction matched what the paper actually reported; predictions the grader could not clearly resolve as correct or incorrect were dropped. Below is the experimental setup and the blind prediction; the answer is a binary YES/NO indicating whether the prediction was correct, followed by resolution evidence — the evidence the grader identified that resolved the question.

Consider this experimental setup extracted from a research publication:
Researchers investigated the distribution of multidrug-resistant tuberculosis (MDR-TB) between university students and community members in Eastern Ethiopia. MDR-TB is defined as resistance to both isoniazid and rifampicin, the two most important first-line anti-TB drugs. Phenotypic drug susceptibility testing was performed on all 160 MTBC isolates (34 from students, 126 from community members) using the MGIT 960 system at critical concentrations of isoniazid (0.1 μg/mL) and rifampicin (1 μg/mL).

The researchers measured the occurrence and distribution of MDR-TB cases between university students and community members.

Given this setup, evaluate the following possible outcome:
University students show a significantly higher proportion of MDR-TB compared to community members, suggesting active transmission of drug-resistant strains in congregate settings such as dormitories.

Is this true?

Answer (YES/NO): NO